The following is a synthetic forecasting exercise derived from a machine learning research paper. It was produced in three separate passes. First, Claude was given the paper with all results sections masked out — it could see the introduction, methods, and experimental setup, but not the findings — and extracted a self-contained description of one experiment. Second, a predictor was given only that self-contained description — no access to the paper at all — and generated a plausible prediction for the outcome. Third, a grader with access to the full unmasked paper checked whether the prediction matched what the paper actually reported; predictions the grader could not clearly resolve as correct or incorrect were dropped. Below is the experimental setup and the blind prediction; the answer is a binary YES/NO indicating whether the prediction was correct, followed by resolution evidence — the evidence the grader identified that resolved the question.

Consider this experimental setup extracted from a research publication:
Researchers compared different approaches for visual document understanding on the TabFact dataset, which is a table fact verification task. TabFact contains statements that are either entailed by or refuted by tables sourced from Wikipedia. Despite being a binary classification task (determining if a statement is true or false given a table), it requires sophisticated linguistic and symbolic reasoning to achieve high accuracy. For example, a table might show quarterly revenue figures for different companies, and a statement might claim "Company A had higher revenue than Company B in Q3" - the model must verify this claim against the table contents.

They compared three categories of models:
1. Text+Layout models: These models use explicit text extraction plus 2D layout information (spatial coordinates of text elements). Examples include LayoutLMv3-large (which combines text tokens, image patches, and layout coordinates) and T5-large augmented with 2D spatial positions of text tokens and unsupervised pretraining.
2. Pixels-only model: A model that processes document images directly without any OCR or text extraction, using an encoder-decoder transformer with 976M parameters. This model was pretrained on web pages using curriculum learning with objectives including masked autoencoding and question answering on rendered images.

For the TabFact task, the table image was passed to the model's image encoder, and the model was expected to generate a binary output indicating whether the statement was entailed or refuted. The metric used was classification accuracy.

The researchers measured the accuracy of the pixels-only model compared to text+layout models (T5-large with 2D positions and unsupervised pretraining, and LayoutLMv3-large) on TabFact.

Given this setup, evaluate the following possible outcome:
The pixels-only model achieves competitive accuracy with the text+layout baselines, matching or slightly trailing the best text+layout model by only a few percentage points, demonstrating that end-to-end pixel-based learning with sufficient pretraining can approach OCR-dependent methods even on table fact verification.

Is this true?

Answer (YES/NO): NO